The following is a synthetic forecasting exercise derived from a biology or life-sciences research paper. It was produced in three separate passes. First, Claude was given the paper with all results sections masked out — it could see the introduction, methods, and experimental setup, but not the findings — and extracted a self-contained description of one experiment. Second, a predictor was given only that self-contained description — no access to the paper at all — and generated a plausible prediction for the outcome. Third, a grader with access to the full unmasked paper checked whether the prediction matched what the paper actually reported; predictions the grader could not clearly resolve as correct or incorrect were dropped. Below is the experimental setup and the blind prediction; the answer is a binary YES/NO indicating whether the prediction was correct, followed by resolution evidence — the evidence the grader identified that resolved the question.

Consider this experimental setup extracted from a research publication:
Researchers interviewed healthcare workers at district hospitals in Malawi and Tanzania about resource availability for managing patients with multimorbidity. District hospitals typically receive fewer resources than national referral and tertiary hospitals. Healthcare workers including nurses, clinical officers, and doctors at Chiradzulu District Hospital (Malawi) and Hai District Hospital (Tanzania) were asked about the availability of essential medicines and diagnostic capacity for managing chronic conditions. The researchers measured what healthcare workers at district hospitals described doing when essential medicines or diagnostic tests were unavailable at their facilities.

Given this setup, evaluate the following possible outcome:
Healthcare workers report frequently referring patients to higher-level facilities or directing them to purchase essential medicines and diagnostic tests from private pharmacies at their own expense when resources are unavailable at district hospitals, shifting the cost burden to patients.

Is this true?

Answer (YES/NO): YES